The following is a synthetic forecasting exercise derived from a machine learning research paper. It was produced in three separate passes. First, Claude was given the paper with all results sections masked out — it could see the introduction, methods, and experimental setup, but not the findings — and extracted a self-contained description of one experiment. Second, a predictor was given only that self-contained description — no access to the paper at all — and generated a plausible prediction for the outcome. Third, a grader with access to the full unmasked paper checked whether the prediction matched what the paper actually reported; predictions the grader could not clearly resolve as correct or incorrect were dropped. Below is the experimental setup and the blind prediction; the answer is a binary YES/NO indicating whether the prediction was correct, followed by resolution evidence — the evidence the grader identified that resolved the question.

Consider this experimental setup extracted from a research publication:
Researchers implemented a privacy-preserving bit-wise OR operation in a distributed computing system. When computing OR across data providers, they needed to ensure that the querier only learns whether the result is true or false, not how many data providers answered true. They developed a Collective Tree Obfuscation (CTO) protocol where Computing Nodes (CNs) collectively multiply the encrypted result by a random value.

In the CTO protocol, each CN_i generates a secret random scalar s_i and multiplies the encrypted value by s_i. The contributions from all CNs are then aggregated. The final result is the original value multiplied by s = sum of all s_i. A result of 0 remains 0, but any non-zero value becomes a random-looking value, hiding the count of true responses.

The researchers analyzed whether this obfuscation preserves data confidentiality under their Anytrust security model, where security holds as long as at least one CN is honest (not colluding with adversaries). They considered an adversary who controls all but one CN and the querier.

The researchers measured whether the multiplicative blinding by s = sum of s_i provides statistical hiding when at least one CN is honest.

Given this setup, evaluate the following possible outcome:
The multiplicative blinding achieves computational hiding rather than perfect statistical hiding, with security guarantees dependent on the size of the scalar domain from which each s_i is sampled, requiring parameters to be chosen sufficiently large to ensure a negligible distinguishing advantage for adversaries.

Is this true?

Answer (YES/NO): NO